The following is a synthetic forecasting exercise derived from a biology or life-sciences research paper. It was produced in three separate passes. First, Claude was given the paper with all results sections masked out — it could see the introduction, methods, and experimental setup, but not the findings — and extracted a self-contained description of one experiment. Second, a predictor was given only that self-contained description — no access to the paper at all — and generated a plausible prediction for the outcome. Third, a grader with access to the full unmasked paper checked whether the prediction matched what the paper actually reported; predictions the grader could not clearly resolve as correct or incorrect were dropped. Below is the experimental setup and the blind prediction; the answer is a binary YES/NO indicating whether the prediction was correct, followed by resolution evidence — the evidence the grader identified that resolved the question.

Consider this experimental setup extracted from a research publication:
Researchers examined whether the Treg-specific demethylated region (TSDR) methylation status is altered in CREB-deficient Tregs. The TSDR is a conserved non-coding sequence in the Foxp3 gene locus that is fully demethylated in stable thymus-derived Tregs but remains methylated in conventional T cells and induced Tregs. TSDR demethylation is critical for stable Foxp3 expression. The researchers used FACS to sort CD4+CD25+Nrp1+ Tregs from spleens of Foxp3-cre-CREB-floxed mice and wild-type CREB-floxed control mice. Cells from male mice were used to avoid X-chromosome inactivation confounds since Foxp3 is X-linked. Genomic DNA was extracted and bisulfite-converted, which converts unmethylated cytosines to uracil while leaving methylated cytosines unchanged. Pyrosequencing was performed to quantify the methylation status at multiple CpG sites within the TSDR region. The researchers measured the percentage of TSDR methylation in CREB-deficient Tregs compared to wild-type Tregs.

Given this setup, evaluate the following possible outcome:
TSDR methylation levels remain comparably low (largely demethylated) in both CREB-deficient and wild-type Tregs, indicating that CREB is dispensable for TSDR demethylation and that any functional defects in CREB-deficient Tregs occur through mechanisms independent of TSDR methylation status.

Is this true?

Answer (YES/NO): YES